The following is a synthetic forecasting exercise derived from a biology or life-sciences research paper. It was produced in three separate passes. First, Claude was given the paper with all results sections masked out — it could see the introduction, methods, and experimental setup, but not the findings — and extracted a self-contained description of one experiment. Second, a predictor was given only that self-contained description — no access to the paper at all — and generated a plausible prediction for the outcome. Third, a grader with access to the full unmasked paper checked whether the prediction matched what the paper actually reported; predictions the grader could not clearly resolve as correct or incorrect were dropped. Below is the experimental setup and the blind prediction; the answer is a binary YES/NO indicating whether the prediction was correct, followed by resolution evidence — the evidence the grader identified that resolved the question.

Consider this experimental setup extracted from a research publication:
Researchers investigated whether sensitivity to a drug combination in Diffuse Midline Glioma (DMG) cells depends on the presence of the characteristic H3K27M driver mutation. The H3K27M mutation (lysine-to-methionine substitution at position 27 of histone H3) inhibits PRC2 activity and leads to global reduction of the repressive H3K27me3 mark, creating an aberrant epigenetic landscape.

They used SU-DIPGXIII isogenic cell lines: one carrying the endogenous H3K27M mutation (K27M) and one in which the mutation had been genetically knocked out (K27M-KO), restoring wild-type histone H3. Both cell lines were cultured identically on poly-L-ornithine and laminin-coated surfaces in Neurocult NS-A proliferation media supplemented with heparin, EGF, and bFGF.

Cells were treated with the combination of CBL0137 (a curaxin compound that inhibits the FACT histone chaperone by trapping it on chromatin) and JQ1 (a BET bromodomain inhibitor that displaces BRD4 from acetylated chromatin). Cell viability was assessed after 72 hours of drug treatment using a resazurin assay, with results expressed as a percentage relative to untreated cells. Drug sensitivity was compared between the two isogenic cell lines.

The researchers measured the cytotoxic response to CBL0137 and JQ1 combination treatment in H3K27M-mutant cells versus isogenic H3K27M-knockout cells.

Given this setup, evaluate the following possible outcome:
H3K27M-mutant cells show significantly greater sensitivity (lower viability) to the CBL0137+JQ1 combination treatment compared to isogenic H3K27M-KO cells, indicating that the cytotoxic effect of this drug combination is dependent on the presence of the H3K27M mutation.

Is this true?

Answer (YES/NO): YES